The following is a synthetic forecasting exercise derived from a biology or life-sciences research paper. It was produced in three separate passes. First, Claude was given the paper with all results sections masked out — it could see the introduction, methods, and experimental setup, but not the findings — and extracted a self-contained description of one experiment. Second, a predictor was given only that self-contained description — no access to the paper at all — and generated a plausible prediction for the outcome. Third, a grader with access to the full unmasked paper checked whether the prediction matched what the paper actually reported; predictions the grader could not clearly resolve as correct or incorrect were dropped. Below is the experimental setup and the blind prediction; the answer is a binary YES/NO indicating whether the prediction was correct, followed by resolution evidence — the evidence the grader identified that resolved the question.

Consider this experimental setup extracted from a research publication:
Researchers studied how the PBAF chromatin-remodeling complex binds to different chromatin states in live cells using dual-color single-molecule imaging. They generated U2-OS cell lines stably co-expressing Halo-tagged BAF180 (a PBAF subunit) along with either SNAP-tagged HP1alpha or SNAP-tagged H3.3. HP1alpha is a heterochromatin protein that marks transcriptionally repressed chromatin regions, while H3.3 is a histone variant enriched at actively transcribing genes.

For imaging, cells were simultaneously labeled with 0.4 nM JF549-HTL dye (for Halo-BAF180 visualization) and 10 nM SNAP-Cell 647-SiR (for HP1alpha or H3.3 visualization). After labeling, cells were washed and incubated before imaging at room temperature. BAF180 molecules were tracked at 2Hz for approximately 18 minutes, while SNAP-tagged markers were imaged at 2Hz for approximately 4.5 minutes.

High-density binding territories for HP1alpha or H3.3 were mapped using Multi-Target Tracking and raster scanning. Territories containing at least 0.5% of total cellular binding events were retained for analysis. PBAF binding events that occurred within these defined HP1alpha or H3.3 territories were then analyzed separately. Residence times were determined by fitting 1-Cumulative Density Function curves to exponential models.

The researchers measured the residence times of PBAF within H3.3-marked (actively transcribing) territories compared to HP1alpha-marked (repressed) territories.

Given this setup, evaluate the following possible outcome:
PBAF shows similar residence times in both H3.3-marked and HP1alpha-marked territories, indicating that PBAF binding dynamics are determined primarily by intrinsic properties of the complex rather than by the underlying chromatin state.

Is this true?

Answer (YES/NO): NO